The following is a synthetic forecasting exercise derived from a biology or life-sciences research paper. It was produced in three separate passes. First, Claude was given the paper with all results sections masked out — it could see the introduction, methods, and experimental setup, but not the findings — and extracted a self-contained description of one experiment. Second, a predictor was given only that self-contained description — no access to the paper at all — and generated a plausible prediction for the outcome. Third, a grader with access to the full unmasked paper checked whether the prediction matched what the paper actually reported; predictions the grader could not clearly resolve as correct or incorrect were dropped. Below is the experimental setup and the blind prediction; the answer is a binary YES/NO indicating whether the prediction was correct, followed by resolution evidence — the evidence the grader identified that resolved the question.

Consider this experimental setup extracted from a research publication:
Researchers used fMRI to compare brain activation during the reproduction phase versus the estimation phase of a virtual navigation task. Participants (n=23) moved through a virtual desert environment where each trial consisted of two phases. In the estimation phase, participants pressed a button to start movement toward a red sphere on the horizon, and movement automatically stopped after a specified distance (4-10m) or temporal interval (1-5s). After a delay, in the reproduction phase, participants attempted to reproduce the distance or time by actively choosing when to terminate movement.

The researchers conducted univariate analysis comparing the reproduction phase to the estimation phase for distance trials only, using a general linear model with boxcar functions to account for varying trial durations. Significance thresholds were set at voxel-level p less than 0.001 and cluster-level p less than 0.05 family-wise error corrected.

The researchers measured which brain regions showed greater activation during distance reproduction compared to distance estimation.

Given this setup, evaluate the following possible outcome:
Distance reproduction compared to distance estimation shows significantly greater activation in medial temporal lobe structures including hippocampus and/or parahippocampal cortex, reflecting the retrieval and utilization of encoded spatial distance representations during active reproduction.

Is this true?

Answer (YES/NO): YES